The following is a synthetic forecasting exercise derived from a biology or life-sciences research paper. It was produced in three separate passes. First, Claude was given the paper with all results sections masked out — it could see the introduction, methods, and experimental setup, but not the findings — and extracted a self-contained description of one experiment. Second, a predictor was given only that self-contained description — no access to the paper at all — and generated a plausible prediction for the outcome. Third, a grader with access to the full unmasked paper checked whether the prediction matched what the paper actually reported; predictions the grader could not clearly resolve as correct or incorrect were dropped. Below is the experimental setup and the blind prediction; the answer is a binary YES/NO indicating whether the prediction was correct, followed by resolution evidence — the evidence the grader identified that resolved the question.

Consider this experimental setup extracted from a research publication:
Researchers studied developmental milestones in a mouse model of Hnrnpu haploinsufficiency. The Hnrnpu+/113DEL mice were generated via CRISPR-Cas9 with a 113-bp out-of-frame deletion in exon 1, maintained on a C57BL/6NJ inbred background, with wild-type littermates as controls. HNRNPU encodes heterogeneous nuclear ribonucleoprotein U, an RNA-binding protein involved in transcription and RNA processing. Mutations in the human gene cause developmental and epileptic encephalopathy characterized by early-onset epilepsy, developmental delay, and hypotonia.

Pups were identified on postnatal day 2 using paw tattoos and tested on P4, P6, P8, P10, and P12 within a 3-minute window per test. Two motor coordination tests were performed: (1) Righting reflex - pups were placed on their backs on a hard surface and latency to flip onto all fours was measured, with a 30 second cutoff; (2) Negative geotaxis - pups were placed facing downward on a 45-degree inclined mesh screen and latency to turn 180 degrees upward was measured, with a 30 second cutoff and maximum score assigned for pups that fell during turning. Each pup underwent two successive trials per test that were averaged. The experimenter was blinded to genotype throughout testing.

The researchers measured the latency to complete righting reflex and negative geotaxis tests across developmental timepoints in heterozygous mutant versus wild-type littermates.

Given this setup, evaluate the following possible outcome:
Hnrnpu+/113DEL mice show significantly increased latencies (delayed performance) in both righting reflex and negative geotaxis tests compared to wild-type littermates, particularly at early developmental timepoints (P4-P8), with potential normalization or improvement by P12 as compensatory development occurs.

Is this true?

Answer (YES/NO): NO